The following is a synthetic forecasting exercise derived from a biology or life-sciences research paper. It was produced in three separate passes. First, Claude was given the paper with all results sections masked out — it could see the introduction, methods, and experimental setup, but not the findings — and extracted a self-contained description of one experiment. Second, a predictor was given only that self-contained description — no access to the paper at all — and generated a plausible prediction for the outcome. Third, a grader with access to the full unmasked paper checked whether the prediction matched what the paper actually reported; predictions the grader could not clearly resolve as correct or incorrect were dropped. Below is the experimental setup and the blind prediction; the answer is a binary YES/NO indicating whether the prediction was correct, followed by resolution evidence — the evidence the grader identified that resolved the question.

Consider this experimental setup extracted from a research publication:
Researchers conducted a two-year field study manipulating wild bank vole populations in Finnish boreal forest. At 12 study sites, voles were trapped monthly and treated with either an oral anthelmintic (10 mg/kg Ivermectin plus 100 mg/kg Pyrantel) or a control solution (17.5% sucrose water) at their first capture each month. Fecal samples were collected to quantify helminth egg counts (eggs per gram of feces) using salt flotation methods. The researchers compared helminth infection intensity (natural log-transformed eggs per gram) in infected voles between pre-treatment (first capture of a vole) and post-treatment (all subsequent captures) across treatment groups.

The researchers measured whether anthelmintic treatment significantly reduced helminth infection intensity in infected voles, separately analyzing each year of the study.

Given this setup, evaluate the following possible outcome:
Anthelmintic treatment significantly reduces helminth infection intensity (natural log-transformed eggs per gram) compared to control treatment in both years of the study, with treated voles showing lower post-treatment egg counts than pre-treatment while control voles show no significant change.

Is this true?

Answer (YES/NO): NO